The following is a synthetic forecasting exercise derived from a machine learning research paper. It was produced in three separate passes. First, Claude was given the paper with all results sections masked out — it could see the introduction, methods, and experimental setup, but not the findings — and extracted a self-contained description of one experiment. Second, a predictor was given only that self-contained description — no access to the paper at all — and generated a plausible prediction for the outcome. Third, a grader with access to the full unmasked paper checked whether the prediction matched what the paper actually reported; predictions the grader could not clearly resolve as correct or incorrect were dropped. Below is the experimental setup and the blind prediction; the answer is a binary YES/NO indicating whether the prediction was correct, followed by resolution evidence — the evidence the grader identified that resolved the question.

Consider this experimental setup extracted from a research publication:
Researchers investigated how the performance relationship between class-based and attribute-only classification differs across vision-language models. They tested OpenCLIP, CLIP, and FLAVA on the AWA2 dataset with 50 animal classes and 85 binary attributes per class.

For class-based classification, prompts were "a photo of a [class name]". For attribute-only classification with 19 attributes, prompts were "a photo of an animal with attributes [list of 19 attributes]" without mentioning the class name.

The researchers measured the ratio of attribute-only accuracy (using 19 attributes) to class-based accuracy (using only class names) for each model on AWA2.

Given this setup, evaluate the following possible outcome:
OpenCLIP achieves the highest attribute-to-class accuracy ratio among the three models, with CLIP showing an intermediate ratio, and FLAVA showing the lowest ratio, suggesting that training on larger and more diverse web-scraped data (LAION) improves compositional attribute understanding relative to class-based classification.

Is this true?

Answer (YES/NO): YES